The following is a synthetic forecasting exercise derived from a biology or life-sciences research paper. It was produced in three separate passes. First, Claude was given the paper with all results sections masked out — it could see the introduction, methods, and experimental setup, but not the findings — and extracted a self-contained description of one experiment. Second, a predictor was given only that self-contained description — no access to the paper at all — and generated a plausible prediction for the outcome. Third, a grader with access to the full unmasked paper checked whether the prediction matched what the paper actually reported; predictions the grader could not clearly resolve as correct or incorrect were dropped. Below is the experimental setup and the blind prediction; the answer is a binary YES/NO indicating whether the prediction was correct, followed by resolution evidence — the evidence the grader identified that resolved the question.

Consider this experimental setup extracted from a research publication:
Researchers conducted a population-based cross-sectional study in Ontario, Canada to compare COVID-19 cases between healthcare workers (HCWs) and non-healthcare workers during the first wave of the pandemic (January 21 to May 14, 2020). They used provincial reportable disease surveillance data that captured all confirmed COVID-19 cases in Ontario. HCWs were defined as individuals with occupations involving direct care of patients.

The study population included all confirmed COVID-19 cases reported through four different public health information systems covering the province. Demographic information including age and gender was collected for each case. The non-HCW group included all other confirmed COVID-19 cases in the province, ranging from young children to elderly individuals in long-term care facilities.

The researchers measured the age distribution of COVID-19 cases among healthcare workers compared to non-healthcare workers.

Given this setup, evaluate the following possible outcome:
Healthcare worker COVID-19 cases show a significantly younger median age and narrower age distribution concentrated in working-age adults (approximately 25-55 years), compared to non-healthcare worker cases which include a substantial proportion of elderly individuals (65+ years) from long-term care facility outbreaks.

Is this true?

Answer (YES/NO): NO